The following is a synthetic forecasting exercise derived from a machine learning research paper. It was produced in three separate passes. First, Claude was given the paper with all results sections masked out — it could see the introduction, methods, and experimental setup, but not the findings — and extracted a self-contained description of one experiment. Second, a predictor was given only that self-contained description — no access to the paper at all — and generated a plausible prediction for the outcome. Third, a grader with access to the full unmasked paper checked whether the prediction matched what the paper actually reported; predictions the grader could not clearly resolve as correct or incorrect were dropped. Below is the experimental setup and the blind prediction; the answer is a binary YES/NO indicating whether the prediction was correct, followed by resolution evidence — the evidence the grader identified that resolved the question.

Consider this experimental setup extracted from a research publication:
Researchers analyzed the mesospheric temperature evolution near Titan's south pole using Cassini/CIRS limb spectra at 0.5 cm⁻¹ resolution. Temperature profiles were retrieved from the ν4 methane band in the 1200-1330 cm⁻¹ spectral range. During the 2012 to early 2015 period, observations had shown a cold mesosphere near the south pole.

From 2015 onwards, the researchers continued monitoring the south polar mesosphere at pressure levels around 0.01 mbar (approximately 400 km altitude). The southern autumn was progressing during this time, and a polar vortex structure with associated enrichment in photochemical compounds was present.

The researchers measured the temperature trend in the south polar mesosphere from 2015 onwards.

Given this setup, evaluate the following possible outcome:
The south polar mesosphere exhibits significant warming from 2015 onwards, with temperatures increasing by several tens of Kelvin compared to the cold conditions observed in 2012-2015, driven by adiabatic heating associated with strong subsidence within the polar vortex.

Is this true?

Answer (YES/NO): YES